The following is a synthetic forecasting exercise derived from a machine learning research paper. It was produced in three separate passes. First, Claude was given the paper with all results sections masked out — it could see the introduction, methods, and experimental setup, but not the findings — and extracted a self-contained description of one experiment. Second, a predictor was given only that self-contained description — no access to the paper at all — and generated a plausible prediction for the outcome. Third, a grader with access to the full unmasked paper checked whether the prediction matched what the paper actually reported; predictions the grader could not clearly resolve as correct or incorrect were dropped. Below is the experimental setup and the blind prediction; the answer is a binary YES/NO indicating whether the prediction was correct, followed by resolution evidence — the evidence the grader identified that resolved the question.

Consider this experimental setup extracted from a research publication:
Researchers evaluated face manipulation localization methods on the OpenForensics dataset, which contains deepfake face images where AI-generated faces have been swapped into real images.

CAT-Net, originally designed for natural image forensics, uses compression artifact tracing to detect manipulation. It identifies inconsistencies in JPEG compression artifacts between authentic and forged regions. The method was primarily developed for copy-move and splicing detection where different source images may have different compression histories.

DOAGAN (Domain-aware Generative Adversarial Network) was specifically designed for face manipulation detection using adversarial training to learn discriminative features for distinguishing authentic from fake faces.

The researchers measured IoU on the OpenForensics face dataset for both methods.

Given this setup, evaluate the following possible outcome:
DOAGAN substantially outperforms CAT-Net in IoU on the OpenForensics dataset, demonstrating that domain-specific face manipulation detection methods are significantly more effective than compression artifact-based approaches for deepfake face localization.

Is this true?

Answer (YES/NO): NO